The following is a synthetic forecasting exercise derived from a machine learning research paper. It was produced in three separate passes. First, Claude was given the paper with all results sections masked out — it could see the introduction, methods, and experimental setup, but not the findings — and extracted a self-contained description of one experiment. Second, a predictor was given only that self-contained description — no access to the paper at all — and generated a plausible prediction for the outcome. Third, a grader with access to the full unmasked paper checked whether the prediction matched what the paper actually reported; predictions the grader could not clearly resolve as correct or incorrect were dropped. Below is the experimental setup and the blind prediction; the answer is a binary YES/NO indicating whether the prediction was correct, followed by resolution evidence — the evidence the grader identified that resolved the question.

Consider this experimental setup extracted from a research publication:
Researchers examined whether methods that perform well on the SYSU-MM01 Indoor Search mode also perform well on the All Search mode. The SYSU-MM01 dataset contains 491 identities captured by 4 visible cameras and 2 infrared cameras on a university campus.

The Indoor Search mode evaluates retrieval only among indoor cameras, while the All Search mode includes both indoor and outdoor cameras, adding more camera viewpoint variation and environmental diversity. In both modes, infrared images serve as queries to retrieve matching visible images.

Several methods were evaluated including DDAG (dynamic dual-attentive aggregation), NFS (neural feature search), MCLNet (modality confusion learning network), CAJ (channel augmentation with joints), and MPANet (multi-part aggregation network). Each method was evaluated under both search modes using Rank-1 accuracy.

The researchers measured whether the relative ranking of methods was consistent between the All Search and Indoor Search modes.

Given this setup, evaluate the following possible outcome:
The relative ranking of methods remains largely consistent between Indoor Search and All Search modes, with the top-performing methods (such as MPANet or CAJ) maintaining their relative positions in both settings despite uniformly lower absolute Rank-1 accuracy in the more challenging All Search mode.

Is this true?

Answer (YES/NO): YES